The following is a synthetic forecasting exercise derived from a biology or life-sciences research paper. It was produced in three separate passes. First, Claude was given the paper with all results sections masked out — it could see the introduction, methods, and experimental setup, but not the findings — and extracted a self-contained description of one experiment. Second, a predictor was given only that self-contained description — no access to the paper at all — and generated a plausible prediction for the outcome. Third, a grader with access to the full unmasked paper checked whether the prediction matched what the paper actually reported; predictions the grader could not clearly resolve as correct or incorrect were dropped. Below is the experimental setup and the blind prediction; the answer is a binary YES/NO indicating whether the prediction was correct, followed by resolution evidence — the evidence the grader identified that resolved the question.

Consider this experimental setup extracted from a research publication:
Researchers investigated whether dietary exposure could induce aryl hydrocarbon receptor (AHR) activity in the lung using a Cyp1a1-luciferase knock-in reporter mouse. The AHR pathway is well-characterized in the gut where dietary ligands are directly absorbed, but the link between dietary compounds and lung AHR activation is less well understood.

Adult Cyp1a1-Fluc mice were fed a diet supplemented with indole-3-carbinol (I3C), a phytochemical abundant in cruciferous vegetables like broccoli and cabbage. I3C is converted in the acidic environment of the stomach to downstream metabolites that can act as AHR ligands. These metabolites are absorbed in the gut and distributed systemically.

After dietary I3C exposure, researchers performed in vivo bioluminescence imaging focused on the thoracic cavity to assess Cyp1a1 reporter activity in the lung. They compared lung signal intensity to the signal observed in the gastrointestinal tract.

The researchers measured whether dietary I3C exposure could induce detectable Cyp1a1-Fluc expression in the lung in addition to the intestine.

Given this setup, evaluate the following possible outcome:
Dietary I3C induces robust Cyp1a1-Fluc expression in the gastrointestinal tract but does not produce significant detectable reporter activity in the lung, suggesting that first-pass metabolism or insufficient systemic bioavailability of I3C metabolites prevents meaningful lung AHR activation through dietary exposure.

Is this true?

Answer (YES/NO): NO